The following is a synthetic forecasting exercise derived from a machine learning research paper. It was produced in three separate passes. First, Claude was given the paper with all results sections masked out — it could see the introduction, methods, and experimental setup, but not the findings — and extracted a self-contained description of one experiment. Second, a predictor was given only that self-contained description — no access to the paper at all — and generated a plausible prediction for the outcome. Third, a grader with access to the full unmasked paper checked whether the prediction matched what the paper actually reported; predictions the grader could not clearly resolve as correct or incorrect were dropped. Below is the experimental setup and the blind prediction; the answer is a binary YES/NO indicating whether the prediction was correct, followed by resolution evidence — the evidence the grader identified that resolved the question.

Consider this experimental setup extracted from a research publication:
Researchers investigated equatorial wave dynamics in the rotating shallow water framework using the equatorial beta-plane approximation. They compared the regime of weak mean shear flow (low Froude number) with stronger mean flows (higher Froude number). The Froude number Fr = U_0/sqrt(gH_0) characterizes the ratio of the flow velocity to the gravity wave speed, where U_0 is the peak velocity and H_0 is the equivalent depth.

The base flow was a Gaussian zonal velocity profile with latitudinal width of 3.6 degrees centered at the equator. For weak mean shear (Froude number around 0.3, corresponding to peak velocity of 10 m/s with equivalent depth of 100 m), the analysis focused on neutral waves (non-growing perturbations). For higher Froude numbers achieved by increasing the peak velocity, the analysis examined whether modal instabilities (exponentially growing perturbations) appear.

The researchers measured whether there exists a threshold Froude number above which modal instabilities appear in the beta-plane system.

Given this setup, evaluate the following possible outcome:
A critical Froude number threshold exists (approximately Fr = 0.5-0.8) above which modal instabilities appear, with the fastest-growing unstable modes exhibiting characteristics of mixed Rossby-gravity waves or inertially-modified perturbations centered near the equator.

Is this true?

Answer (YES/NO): NO